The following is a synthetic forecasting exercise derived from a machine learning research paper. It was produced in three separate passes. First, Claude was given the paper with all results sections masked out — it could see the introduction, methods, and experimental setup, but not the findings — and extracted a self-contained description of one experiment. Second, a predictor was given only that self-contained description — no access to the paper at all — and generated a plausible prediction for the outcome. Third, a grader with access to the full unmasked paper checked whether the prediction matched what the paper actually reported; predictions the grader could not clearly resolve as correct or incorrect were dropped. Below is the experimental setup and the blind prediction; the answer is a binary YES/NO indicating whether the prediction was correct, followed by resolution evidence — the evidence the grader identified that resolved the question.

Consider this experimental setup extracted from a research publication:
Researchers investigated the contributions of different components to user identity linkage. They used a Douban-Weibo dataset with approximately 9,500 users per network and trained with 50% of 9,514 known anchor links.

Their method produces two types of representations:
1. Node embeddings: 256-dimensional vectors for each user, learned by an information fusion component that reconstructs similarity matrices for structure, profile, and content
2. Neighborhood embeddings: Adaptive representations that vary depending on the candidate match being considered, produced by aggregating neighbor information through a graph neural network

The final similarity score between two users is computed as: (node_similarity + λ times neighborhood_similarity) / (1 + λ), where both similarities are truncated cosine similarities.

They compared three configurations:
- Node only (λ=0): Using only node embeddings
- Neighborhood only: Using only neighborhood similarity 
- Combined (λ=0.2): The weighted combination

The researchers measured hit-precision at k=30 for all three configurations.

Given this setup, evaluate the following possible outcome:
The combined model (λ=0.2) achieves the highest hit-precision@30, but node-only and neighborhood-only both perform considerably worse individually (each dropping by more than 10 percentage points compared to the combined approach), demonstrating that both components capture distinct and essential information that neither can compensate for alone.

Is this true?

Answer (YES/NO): NO